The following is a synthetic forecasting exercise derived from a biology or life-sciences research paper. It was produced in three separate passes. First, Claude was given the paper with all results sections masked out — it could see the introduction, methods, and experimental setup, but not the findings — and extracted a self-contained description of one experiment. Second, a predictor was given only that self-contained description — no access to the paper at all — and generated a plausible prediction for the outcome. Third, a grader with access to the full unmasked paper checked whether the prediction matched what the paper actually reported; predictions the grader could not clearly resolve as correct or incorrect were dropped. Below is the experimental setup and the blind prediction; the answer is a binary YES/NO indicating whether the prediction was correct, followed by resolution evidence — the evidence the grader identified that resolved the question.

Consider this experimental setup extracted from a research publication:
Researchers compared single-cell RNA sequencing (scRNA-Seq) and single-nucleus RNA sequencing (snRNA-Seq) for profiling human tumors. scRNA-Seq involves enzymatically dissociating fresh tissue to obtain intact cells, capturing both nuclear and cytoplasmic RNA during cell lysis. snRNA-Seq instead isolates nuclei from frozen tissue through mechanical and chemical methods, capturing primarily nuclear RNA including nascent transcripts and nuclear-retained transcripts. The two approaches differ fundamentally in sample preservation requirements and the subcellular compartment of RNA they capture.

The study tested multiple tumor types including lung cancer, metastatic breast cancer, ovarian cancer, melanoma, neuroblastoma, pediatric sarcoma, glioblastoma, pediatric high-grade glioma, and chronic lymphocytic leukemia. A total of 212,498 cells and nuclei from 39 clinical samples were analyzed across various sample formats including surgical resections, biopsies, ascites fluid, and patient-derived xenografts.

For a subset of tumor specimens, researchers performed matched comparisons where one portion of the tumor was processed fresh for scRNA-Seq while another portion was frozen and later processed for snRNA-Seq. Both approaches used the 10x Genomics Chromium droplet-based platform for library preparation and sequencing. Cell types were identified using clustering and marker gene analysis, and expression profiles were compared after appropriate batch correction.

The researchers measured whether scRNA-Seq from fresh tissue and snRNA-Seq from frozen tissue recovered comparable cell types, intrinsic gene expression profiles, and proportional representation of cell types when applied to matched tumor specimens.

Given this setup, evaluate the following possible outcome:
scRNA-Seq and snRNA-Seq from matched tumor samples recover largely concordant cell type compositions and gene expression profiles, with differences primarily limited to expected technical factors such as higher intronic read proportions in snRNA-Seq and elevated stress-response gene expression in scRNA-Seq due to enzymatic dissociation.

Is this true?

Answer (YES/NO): NO